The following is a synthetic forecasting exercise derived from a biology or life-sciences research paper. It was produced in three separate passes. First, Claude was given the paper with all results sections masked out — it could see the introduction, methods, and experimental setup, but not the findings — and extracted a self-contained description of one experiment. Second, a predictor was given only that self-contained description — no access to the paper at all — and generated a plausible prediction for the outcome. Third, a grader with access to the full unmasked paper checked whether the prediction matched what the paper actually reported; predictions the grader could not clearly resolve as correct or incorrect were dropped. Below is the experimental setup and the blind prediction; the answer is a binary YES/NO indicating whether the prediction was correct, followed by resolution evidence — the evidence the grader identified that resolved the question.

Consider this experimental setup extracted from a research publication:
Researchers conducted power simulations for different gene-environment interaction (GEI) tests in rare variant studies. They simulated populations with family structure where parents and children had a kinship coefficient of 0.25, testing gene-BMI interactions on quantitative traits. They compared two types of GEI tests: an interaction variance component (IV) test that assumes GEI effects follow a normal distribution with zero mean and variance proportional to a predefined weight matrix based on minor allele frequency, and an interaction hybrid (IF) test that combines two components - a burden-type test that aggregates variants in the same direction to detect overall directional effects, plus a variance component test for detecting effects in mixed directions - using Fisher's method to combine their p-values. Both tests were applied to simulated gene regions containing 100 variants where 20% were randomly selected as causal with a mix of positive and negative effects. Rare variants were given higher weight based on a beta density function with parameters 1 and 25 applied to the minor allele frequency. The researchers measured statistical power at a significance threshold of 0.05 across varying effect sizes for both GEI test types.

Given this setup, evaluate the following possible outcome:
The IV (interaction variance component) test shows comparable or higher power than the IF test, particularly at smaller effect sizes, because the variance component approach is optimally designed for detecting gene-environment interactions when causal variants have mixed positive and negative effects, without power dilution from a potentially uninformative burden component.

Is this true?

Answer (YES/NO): NO